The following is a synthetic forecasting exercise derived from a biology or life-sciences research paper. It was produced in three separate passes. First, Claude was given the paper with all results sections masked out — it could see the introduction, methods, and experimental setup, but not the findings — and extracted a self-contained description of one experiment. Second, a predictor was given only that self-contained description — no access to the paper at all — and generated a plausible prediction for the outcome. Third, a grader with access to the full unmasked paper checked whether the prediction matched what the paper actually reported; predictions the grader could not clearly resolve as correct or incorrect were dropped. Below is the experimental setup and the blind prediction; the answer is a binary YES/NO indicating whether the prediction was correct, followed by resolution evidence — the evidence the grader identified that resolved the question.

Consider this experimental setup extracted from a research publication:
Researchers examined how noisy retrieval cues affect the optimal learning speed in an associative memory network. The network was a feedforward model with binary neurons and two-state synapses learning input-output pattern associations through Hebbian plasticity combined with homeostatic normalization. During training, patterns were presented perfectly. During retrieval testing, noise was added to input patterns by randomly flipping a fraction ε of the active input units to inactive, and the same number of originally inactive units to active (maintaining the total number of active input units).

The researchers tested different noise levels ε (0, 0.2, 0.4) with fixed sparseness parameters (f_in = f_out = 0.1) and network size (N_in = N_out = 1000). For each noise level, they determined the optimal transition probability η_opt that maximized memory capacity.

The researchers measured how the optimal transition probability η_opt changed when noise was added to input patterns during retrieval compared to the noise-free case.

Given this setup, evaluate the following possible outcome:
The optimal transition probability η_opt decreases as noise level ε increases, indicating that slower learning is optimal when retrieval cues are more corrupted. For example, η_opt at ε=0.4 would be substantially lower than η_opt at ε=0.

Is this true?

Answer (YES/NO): NO